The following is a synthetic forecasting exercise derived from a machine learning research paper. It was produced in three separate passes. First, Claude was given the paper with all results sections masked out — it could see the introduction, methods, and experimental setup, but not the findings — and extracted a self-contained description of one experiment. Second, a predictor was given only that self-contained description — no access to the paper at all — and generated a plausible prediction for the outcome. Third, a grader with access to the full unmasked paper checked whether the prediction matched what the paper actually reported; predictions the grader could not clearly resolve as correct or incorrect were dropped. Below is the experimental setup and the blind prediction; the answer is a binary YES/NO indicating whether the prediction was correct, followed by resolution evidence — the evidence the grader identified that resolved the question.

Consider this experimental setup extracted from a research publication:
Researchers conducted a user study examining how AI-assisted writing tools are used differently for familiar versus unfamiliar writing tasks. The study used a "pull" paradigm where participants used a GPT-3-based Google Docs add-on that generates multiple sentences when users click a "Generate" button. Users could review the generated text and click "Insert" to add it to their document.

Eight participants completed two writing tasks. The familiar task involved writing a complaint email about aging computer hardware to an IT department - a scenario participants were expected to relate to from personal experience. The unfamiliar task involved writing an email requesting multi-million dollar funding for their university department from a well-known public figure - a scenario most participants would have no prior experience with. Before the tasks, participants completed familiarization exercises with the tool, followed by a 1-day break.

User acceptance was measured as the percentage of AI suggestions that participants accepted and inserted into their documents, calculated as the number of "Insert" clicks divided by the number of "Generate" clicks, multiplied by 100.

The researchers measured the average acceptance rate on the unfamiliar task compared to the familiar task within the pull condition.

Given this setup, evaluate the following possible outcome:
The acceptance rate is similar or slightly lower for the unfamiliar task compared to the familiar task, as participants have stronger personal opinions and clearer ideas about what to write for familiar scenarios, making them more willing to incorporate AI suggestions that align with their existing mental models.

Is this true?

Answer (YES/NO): NO